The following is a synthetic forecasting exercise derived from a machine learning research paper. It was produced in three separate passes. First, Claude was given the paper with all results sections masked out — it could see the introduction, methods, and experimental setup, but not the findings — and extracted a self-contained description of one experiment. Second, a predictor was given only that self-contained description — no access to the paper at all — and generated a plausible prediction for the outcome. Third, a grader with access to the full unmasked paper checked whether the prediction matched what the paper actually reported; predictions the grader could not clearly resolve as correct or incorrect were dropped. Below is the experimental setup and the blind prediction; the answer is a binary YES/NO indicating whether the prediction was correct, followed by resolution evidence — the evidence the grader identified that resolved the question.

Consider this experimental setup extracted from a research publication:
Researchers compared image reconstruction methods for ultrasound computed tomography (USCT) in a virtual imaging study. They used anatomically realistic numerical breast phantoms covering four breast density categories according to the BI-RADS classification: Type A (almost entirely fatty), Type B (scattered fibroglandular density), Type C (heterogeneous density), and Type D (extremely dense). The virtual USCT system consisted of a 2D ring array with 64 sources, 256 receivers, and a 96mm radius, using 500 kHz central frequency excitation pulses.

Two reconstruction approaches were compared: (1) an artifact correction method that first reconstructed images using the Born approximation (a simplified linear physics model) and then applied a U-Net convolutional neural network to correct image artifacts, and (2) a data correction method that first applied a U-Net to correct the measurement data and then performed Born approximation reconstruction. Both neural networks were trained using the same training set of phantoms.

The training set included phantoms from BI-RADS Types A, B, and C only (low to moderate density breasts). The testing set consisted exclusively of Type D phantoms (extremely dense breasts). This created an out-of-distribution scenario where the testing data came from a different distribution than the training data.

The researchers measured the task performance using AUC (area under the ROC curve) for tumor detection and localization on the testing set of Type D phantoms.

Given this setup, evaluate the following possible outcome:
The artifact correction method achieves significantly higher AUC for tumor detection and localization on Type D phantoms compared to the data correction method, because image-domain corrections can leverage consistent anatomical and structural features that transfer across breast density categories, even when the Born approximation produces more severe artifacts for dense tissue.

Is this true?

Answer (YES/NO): NO